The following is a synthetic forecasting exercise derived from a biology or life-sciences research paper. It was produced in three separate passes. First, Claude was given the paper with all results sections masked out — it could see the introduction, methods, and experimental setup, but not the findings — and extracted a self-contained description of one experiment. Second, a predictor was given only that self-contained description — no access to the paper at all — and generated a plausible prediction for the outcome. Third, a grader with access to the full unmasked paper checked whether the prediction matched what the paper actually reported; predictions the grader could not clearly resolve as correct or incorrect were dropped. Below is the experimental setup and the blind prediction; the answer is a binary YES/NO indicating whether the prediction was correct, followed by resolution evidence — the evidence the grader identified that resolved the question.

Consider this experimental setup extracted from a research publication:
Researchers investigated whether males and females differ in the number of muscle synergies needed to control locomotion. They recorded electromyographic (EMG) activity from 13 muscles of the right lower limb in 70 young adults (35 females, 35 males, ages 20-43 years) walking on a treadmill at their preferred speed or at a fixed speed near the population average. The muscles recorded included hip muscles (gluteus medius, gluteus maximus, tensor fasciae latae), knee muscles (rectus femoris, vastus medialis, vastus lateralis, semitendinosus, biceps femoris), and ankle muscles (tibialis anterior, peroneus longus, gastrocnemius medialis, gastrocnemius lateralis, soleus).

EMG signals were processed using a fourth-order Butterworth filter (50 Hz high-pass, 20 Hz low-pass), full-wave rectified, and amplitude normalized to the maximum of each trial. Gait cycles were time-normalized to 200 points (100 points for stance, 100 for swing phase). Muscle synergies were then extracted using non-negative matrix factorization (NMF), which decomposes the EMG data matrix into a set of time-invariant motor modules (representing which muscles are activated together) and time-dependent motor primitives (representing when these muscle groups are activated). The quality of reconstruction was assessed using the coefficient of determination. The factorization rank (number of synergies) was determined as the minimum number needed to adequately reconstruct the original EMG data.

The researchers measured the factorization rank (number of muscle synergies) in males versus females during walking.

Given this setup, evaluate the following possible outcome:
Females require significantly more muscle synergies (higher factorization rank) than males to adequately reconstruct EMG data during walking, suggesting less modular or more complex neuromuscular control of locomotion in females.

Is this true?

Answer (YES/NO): NO